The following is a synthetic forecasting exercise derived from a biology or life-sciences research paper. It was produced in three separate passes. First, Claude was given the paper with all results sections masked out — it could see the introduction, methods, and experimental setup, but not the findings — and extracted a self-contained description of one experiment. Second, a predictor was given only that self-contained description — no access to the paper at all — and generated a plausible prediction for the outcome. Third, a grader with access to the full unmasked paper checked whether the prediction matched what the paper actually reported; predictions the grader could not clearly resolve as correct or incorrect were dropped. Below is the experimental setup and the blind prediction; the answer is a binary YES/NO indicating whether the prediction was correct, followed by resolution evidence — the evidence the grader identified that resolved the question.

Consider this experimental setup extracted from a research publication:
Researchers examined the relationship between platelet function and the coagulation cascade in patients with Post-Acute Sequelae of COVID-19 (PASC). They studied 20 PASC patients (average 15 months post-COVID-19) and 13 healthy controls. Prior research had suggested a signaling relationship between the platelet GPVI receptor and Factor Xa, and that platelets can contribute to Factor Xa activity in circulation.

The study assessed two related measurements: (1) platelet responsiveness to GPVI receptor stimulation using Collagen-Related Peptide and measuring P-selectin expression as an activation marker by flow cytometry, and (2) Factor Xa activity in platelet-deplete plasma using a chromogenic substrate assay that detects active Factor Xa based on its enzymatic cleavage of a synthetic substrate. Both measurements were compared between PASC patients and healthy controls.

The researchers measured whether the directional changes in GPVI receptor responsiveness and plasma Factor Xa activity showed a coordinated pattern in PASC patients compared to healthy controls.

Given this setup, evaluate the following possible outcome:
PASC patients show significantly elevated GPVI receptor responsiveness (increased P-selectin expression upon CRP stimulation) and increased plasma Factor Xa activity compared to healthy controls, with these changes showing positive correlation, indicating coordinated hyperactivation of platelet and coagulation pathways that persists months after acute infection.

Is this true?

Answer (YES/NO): NO